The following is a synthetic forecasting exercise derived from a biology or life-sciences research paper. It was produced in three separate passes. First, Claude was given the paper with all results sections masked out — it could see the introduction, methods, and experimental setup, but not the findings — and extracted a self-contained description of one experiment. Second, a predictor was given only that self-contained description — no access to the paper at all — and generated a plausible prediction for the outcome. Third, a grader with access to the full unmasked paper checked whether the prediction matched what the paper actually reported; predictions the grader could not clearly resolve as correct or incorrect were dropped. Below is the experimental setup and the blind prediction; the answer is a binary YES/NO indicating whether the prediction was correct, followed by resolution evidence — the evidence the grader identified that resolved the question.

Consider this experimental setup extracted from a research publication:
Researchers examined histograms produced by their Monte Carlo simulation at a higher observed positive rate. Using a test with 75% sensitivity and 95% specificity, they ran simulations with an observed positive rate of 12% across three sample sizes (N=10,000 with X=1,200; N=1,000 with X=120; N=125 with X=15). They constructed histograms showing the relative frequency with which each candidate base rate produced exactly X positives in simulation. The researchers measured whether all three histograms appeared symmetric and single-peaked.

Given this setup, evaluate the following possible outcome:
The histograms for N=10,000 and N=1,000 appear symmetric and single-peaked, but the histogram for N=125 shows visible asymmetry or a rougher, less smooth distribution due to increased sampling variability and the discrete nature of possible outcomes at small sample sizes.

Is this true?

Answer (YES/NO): YES